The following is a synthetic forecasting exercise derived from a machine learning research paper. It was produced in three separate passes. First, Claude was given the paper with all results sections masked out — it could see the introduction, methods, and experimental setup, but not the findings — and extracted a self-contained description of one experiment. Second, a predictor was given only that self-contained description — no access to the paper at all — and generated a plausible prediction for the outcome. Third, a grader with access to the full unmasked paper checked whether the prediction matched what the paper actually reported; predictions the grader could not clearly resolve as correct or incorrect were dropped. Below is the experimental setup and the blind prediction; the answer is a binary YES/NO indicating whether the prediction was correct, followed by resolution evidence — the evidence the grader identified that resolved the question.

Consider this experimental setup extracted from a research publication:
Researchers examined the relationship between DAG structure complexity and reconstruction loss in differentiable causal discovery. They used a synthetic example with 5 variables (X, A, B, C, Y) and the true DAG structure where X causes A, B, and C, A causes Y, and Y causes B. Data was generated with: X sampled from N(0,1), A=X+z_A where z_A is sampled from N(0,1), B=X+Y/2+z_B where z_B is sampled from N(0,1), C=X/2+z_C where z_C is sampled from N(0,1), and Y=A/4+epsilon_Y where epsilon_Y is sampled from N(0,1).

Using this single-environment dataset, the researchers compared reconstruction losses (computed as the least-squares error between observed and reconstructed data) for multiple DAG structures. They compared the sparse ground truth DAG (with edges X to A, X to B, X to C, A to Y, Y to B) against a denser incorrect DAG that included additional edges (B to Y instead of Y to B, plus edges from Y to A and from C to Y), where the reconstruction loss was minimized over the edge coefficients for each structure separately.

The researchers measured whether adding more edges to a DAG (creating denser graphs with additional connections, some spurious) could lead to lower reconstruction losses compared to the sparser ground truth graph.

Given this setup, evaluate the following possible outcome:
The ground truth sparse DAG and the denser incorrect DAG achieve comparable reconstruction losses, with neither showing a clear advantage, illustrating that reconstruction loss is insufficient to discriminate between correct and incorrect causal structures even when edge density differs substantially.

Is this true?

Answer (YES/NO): NO